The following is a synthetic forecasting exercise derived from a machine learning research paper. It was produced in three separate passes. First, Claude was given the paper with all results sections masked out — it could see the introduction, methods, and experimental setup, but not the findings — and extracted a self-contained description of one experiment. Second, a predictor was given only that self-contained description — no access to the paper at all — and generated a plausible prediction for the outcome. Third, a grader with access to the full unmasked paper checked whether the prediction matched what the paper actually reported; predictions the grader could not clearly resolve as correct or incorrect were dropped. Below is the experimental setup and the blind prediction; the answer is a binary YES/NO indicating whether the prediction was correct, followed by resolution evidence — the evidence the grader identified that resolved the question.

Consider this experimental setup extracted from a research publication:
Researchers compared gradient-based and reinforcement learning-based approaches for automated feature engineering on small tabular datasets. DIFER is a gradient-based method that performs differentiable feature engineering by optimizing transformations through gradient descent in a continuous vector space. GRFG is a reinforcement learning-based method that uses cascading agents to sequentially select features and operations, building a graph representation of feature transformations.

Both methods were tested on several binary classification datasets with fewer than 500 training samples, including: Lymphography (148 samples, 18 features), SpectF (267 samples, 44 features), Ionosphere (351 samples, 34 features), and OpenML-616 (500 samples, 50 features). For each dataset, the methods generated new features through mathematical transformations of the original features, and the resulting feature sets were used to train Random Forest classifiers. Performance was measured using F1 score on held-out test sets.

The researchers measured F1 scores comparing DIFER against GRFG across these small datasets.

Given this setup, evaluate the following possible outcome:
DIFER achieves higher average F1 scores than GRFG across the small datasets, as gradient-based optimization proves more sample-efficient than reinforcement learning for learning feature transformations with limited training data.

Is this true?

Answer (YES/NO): NO